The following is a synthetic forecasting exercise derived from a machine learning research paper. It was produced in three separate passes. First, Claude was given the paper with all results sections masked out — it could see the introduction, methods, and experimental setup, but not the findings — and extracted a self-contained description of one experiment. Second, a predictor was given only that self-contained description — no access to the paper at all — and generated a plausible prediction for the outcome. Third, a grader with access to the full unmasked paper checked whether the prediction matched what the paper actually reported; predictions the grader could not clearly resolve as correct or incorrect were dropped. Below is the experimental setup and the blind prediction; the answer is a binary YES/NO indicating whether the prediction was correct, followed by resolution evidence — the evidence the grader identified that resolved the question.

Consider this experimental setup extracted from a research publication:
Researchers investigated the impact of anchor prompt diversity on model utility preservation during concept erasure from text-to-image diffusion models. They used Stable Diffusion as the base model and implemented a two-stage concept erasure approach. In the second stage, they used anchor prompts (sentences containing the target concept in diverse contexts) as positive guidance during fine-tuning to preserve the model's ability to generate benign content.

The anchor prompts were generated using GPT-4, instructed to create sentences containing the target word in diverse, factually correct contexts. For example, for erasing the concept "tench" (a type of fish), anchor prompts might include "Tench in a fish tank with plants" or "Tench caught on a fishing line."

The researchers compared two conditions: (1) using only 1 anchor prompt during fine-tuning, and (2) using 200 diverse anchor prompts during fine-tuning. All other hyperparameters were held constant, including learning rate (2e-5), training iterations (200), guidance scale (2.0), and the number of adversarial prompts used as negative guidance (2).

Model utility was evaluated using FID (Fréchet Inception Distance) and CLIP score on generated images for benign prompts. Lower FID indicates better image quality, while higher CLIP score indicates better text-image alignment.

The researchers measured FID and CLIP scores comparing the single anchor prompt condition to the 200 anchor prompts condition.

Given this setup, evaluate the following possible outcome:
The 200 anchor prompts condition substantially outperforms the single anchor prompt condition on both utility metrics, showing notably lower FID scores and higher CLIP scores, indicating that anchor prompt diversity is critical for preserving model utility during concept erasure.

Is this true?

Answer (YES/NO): YES